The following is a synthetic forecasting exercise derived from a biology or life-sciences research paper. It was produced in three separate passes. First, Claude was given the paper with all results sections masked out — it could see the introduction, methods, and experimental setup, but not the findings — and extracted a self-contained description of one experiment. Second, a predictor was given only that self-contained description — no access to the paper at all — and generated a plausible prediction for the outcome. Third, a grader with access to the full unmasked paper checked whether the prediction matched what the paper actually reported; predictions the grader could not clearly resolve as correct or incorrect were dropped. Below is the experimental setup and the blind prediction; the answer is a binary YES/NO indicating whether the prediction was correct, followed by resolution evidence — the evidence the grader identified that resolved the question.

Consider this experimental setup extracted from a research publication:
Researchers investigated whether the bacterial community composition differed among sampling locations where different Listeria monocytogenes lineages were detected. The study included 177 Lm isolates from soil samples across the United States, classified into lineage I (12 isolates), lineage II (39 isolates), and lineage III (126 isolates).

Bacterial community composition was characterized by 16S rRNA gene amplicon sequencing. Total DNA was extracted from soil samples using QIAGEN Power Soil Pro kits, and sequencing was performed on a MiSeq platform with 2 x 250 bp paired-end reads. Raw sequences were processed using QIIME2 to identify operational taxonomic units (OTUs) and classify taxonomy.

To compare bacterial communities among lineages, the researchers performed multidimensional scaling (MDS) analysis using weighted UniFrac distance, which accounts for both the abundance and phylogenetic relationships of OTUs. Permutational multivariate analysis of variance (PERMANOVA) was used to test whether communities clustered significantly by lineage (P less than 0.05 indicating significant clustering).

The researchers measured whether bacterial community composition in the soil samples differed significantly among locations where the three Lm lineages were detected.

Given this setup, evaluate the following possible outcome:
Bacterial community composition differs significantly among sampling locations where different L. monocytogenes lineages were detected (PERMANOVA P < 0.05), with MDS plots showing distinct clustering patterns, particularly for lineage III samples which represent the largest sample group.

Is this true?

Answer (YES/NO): YES